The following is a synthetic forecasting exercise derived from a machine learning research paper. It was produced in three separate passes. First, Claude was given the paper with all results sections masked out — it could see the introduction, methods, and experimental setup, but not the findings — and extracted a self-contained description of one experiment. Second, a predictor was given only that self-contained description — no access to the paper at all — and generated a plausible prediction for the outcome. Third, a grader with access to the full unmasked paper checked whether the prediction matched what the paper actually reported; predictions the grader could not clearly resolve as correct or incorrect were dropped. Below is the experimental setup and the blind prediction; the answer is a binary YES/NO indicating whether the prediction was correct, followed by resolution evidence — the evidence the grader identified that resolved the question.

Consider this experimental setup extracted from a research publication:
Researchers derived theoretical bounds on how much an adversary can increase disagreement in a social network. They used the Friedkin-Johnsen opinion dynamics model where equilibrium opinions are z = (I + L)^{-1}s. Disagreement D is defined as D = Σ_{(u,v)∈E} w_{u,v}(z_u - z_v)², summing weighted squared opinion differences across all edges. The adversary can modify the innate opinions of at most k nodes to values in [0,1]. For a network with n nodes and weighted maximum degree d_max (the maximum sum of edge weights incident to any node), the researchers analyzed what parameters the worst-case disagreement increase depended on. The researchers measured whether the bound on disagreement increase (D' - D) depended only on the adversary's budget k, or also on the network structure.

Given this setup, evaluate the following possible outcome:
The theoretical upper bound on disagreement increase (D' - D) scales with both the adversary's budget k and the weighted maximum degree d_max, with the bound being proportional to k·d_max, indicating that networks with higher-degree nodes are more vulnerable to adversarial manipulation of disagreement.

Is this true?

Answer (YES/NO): YES